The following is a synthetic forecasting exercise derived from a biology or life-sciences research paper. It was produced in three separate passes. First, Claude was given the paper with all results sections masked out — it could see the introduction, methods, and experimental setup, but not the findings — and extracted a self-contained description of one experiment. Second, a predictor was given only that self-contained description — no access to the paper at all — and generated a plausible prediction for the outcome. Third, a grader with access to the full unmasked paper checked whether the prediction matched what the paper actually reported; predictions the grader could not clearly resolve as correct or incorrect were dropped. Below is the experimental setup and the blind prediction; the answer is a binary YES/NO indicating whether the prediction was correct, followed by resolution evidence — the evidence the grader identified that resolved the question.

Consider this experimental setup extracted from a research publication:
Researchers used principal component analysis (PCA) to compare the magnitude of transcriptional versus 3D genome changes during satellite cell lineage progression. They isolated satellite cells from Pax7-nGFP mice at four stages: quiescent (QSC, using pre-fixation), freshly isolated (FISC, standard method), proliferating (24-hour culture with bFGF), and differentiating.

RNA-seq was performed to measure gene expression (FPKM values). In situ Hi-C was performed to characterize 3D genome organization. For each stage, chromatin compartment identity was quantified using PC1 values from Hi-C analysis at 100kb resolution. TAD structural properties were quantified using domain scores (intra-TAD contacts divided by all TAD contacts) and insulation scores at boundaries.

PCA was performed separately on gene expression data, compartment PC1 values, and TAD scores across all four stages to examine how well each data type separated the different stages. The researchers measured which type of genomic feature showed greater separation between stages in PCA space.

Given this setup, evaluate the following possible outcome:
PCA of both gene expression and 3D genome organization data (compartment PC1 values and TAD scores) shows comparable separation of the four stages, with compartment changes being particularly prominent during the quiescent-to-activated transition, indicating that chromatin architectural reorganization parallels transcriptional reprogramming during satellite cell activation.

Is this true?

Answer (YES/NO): NO